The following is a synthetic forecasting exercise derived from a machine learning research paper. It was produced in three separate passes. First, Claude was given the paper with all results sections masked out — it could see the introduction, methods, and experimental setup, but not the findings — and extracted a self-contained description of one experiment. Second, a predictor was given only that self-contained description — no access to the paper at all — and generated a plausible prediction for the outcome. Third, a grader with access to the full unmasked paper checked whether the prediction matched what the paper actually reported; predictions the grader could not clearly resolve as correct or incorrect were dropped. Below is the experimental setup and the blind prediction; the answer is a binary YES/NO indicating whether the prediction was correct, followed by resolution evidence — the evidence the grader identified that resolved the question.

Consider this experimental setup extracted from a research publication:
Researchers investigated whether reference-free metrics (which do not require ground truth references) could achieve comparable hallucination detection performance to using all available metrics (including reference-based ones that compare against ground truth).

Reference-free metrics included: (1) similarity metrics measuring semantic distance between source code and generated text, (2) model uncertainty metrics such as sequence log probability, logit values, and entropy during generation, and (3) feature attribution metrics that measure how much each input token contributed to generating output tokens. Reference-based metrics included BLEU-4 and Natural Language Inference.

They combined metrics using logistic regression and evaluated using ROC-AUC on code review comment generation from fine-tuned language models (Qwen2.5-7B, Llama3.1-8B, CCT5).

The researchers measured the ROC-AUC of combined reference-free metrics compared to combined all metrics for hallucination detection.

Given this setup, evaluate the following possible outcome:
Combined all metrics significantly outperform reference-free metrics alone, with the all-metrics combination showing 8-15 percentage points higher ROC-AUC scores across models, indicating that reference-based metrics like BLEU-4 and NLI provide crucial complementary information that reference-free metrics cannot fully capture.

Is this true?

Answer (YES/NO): NO